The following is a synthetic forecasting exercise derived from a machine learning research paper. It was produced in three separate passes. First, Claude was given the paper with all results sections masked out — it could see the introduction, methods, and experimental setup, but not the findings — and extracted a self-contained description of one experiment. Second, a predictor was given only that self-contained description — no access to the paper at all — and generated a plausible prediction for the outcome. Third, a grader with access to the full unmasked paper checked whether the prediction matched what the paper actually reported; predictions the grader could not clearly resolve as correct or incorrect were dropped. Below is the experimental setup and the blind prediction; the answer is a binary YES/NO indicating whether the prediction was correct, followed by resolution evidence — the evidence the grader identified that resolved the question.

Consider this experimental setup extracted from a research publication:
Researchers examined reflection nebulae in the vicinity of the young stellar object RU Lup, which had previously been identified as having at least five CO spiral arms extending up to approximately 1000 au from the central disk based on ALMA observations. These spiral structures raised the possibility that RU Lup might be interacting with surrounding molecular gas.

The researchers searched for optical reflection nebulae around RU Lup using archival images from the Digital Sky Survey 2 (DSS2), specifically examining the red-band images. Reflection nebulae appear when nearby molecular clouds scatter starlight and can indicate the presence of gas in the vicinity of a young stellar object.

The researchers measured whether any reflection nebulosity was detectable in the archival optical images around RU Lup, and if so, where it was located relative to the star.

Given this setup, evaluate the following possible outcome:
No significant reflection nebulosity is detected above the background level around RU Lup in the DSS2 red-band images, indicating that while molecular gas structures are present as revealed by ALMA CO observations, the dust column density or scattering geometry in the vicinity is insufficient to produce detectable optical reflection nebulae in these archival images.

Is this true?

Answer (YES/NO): NO